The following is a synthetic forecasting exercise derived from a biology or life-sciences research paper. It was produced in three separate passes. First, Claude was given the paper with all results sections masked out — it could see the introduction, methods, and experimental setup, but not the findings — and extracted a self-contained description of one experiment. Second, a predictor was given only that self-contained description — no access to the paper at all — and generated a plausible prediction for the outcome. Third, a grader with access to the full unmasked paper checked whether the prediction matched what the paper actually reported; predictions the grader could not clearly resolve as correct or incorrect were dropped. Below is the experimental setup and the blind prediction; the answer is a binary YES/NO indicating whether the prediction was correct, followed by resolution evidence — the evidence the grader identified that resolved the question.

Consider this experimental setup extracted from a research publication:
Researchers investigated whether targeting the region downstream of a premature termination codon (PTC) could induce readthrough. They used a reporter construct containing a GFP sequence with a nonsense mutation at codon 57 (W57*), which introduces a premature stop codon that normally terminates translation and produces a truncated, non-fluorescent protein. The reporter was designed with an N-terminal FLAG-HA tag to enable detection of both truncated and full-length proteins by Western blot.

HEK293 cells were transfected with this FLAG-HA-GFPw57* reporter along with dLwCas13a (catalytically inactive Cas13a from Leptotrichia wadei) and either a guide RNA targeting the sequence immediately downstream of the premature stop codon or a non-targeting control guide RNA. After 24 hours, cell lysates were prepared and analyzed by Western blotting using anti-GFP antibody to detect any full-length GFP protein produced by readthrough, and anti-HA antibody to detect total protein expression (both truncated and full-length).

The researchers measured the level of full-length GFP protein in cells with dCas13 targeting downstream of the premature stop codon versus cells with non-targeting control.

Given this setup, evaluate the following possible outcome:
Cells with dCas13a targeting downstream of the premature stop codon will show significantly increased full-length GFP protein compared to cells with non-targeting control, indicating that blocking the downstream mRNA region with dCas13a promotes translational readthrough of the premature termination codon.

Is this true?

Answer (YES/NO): YES